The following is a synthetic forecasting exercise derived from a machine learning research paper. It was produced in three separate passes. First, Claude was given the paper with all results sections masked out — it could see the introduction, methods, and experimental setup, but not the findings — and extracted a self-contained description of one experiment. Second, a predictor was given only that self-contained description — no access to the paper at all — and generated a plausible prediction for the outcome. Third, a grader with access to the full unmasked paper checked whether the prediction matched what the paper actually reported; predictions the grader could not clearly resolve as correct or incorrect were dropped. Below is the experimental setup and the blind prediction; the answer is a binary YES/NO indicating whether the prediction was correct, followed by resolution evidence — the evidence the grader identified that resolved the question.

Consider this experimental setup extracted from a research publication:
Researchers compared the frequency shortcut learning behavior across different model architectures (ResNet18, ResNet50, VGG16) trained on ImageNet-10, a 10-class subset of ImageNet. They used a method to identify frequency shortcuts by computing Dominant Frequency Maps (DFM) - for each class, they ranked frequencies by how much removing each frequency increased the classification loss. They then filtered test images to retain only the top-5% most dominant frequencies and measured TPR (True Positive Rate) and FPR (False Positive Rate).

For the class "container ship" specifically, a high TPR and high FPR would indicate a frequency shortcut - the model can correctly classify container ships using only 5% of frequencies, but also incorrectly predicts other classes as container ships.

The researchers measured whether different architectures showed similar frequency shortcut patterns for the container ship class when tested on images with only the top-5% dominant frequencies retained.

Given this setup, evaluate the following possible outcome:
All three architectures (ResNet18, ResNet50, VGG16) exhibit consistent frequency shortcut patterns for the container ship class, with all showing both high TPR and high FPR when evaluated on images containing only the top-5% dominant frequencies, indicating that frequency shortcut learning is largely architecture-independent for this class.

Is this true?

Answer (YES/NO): YES